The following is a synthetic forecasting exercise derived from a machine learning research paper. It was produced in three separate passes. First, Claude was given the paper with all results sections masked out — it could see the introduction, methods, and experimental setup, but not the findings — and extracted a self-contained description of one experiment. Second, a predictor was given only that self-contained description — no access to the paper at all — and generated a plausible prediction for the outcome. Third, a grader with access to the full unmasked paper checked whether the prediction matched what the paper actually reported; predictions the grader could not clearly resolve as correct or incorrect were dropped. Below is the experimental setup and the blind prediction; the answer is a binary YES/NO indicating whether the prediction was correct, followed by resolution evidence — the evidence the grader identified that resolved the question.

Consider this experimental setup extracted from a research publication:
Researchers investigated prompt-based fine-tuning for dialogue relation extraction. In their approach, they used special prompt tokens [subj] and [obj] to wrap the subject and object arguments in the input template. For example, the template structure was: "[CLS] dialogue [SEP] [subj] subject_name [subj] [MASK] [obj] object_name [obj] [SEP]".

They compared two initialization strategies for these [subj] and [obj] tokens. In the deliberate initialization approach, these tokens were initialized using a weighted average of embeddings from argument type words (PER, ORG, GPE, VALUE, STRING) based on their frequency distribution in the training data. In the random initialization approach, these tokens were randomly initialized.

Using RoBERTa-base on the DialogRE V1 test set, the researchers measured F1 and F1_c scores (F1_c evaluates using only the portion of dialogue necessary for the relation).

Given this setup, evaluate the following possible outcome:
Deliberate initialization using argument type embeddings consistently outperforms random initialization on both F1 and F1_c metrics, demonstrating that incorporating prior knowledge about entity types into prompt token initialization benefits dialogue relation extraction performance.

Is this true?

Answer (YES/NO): YES